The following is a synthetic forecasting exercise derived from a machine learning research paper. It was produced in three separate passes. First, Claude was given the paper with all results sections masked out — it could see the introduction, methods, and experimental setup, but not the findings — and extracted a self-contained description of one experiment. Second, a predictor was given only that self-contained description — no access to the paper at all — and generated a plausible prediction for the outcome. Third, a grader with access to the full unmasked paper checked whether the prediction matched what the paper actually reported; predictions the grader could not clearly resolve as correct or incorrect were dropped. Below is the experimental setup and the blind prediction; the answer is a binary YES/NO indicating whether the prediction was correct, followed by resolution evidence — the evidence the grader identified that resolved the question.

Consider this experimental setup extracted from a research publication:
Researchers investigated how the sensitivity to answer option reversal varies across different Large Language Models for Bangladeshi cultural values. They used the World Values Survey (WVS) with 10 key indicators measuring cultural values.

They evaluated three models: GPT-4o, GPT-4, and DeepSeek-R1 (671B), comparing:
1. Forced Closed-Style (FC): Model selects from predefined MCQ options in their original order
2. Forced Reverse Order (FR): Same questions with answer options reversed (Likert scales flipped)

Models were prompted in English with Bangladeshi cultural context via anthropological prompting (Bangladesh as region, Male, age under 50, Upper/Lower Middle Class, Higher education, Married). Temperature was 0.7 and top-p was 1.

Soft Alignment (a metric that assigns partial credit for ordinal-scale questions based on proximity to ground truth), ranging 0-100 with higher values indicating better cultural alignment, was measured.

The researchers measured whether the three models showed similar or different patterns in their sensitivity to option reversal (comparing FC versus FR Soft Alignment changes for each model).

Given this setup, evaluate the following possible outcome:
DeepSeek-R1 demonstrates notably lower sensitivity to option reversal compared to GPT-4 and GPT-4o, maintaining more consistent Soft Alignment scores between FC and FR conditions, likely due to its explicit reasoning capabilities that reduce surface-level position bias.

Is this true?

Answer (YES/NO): NO